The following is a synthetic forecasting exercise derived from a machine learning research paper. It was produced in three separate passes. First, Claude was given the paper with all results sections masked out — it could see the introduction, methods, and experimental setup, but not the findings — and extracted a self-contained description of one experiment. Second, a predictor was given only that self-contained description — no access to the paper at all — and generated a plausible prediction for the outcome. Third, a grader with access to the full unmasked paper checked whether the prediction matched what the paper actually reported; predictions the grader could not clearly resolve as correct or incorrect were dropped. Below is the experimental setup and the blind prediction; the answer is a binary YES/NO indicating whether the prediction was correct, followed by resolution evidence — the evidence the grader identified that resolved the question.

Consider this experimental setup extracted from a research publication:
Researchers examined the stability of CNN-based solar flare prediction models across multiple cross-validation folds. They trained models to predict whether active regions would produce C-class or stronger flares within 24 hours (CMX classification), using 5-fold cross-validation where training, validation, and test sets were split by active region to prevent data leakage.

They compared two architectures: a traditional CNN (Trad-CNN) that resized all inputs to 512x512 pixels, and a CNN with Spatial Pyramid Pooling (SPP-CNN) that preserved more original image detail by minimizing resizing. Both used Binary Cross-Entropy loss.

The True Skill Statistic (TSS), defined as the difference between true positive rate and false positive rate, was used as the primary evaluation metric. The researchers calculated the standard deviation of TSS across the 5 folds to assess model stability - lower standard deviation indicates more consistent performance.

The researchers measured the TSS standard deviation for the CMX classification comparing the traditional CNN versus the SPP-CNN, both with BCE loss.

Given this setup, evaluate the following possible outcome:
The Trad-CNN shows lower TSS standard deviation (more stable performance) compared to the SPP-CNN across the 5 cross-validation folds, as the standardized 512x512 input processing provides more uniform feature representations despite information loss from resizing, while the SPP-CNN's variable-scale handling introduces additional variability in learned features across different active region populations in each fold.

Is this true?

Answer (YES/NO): YES